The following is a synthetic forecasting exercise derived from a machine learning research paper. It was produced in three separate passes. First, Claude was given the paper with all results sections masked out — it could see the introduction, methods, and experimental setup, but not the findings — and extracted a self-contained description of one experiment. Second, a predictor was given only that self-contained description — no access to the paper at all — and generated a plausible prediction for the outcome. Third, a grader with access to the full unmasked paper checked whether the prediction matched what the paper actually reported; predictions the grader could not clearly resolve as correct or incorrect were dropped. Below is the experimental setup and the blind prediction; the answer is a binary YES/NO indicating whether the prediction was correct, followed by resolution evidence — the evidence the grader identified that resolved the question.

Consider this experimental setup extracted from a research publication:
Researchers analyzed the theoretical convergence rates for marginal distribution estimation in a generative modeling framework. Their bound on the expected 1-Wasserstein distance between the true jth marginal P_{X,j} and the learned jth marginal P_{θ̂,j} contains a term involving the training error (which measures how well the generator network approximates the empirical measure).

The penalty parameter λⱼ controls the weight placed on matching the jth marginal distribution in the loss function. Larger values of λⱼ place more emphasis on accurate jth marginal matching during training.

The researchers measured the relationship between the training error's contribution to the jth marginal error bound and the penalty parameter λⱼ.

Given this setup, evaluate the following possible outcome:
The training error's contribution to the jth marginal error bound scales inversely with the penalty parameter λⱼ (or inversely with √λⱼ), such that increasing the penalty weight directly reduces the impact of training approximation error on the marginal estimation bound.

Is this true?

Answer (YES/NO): YES